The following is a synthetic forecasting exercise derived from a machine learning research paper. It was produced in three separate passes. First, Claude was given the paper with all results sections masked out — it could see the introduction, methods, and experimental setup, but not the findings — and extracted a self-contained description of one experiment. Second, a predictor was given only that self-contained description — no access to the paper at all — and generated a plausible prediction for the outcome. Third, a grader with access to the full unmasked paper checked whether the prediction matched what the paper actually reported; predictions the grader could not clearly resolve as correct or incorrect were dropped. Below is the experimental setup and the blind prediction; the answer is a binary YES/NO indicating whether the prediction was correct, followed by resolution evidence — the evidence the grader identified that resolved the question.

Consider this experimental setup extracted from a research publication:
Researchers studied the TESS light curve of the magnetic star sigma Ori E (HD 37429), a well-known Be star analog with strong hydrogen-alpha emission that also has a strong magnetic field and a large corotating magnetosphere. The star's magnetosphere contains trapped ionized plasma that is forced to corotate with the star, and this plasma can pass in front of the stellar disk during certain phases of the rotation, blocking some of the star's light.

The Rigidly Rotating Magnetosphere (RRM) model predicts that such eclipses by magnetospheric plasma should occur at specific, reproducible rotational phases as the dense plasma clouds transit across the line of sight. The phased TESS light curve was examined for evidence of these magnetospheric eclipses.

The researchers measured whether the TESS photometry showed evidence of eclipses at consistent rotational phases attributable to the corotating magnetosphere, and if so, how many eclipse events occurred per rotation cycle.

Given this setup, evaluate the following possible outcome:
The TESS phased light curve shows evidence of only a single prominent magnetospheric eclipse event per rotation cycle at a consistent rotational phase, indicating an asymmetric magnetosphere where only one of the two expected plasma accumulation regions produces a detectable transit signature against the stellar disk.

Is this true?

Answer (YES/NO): NO